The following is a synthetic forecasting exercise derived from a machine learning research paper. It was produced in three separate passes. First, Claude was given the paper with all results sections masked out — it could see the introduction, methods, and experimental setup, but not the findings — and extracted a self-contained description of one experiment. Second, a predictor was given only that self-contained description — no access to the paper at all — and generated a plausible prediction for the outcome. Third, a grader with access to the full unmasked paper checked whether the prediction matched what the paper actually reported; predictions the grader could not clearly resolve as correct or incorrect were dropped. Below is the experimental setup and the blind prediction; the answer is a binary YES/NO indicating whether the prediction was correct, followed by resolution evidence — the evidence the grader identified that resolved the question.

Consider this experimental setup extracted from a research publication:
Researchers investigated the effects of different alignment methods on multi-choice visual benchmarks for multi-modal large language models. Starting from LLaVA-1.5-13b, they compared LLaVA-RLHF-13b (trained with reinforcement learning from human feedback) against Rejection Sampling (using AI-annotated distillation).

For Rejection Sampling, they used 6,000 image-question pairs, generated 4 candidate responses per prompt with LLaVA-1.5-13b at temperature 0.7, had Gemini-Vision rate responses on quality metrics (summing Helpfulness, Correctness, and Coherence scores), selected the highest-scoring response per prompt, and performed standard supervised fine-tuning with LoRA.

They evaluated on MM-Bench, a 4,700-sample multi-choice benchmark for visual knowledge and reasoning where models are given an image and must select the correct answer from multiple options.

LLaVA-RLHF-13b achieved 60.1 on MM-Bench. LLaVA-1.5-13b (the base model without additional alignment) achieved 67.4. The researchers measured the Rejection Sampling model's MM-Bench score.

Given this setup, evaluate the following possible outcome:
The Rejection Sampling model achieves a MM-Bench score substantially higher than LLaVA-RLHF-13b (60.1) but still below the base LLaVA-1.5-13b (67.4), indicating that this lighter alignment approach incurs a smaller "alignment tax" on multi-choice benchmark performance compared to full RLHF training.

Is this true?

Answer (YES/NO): NO